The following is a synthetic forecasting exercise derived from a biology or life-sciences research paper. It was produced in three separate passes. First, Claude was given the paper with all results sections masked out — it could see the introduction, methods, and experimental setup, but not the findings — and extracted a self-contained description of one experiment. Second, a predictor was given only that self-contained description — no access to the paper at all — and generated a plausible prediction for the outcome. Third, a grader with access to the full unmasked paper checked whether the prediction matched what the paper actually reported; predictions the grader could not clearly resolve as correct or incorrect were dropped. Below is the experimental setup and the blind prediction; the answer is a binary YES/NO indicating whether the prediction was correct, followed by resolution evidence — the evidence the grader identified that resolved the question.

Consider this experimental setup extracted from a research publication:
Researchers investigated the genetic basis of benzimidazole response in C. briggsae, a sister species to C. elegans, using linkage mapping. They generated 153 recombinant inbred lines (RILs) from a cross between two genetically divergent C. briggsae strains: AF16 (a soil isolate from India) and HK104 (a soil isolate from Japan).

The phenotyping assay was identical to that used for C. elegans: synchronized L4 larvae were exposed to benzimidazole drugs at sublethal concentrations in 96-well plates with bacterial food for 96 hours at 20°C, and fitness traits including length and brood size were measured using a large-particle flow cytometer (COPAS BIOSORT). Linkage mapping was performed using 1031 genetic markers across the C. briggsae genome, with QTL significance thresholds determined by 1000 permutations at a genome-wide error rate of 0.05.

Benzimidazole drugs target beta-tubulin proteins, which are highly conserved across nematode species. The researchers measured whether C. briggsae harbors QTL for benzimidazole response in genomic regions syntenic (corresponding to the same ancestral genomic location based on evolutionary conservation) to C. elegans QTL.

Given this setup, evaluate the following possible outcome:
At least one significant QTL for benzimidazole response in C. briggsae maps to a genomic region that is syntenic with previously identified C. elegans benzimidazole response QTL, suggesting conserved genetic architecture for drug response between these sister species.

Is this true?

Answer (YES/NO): NO